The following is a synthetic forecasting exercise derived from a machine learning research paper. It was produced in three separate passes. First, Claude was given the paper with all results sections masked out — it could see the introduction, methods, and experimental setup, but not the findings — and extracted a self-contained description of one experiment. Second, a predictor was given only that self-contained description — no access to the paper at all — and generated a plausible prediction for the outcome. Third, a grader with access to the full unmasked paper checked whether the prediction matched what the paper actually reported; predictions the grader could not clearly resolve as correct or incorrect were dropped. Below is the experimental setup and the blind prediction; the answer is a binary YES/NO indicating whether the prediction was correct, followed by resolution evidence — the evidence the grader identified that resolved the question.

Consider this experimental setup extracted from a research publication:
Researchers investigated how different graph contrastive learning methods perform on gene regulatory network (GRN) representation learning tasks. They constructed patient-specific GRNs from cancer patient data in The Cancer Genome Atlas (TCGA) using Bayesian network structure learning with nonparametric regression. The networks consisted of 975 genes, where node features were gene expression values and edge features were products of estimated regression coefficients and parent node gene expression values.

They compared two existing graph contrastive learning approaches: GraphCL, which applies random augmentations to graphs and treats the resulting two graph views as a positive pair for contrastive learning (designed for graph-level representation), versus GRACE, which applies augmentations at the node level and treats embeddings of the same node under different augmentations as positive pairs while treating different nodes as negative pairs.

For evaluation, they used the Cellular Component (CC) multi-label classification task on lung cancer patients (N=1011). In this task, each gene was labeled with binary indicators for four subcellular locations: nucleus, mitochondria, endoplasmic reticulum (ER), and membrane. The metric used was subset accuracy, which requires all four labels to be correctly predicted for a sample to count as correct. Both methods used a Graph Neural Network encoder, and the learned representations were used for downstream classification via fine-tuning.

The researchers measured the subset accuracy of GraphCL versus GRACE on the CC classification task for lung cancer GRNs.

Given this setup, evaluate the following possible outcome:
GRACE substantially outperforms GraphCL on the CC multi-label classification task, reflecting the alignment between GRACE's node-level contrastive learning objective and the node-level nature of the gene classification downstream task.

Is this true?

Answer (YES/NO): YES